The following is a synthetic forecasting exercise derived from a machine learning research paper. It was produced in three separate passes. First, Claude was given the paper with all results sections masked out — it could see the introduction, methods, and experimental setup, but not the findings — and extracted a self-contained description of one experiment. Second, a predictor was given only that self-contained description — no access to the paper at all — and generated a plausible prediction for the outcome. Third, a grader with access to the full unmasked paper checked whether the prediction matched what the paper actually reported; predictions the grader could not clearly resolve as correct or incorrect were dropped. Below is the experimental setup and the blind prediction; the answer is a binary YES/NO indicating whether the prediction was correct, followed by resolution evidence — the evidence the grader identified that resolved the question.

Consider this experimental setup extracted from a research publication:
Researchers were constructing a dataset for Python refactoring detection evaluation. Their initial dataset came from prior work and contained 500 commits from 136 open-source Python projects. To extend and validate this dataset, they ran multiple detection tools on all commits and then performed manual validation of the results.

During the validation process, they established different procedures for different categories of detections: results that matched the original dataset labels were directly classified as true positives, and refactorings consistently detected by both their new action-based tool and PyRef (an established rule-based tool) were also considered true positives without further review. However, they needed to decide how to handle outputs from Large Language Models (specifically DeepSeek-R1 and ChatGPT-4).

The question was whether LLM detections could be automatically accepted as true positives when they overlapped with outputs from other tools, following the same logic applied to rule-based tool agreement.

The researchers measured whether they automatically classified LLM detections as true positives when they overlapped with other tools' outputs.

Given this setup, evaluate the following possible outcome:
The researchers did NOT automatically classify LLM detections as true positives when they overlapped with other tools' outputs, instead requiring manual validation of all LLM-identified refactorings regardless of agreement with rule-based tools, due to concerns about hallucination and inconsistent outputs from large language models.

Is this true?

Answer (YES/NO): YES